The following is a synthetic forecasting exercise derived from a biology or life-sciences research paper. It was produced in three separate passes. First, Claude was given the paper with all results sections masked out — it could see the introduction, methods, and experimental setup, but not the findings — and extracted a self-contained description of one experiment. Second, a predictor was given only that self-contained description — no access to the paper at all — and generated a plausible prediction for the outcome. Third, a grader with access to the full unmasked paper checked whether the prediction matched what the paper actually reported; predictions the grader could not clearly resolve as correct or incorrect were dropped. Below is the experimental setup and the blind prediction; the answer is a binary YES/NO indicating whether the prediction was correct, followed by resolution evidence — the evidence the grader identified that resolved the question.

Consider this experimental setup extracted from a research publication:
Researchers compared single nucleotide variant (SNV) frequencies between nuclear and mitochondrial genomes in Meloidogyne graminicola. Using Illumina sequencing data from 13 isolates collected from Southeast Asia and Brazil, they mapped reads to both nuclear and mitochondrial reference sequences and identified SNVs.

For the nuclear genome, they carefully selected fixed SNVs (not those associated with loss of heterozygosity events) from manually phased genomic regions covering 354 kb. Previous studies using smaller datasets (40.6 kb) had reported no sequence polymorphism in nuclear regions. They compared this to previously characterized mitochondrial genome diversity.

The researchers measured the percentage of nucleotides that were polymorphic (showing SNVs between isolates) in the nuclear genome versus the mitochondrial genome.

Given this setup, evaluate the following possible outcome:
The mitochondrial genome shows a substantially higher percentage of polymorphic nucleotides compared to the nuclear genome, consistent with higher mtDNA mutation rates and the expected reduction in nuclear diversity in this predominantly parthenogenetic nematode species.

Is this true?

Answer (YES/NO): YES